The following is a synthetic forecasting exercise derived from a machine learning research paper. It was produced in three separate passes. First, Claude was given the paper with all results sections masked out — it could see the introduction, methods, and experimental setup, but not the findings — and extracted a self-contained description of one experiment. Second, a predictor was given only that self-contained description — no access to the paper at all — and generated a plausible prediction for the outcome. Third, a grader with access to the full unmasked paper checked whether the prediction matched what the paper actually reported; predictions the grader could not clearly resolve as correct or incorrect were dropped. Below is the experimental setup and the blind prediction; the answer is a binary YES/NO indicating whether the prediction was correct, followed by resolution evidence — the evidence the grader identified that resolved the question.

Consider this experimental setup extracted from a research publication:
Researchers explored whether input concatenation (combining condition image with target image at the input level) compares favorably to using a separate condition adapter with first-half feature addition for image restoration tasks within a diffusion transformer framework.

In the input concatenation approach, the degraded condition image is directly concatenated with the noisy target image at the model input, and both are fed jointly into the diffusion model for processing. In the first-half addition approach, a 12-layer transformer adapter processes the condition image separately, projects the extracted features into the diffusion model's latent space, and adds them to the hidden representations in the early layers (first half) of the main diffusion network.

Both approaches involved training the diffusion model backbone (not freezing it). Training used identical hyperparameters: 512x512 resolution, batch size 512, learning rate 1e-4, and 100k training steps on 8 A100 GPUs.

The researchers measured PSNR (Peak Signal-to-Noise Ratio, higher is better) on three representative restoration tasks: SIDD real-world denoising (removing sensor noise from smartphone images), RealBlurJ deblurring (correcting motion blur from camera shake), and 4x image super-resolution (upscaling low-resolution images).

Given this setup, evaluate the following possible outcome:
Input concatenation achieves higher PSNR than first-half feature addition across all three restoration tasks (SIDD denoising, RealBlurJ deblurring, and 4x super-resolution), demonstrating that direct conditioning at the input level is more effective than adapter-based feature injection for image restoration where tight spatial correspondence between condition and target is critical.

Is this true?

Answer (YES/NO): NO